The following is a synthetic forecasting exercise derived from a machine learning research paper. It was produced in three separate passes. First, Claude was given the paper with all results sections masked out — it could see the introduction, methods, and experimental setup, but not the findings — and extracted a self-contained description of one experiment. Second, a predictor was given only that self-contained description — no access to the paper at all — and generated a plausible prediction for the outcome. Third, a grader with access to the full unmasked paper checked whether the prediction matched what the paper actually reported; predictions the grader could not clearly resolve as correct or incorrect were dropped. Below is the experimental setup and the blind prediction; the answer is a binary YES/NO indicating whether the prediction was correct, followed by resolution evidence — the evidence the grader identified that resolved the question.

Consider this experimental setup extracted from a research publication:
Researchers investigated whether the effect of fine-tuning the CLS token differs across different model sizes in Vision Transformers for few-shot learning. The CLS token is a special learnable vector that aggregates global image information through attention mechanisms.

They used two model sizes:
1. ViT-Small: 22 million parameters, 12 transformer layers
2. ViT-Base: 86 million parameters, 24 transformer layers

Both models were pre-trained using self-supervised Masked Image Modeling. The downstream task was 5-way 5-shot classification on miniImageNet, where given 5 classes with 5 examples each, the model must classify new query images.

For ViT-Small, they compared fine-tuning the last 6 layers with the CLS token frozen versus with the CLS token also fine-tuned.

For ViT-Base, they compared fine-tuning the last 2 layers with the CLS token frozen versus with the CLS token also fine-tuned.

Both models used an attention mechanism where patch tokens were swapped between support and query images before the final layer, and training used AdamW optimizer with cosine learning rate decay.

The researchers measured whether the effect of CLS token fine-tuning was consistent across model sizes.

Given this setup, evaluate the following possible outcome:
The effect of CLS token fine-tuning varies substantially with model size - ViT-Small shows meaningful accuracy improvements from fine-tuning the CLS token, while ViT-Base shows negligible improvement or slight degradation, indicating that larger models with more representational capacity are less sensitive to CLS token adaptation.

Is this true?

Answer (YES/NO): NO